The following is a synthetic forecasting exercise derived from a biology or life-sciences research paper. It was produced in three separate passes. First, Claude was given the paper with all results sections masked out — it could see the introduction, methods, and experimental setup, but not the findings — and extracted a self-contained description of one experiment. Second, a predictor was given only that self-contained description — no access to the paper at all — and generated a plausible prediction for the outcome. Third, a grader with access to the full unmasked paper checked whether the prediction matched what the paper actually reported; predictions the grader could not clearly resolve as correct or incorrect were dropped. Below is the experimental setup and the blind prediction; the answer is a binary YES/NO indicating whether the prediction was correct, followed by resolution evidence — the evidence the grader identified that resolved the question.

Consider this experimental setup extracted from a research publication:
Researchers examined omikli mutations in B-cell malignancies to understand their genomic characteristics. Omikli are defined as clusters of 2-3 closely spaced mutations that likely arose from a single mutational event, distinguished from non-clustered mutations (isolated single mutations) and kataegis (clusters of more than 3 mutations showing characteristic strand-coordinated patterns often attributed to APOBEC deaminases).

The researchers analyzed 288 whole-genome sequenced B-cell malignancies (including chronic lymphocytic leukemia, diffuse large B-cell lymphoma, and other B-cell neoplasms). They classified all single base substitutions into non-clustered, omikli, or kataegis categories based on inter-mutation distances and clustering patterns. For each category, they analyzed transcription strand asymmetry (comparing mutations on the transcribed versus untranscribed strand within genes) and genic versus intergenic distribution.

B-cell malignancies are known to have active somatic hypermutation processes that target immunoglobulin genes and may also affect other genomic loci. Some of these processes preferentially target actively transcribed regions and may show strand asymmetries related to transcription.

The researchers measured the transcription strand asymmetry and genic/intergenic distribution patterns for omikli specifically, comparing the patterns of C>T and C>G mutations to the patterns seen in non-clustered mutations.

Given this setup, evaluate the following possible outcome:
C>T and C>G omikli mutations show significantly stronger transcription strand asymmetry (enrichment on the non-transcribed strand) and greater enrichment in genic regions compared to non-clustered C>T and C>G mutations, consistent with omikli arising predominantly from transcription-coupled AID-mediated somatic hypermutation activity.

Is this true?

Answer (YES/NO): NO